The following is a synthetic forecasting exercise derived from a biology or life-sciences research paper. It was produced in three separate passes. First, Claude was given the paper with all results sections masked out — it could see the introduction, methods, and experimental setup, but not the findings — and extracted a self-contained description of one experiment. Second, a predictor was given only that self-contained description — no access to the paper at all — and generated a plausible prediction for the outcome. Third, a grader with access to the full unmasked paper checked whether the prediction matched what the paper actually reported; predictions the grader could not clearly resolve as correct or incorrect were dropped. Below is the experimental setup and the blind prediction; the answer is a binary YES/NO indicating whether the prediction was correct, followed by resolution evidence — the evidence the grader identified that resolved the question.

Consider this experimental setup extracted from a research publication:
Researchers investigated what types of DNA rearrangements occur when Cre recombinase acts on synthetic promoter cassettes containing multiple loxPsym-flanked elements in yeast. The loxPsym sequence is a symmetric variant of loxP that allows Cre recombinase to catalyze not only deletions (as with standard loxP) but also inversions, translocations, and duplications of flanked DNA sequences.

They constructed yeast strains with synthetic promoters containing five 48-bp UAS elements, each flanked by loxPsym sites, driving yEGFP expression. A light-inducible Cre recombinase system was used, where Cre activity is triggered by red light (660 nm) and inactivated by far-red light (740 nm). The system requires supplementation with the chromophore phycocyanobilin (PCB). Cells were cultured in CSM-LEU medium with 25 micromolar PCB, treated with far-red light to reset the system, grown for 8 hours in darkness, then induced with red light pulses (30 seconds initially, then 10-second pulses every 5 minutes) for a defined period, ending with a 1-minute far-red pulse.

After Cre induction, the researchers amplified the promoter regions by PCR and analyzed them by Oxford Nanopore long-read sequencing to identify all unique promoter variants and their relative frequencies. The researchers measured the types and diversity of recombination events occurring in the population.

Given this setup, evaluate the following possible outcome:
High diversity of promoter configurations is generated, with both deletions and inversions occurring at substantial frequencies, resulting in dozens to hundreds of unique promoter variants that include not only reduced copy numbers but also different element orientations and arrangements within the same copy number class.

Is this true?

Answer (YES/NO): NO